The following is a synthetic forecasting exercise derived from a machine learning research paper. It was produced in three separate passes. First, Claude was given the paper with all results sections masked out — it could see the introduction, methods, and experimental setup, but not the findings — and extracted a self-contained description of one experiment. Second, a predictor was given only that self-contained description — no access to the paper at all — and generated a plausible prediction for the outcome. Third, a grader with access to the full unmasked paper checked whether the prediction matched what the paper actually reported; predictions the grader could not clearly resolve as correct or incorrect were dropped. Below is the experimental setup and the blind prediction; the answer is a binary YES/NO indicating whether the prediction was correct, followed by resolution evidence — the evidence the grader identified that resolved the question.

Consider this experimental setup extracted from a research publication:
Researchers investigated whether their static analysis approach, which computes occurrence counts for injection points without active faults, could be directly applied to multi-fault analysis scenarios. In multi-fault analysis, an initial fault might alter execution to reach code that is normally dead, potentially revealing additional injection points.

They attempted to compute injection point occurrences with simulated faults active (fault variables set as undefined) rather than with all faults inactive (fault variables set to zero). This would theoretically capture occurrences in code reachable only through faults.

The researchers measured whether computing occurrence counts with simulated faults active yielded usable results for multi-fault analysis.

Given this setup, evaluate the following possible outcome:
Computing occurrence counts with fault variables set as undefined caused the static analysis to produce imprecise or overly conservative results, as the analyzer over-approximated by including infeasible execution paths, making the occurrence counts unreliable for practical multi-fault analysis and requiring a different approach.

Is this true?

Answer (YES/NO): YES